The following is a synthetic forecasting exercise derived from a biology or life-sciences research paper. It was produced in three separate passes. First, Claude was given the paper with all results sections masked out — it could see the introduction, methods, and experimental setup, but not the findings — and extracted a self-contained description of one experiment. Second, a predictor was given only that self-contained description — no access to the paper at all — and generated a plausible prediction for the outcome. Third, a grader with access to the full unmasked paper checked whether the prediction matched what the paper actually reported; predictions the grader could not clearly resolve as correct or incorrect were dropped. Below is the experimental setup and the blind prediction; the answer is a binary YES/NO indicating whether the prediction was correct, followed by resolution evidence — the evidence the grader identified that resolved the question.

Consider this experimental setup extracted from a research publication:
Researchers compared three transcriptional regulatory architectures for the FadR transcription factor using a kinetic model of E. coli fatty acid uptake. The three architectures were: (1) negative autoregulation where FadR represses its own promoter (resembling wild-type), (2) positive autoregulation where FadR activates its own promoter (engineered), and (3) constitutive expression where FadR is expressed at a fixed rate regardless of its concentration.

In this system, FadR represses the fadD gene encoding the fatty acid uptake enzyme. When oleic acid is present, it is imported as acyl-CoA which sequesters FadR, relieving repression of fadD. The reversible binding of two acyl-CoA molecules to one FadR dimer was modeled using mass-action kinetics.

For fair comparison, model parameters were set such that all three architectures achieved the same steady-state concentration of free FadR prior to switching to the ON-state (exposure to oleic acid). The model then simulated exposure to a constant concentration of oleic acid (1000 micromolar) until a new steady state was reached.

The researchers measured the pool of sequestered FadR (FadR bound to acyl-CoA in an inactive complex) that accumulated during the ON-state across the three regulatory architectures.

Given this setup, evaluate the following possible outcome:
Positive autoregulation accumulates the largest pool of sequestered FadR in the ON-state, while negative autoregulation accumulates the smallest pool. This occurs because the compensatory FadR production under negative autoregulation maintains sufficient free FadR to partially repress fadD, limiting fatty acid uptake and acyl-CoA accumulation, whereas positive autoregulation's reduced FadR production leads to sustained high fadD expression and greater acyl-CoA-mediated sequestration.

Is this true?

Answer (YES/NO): NO